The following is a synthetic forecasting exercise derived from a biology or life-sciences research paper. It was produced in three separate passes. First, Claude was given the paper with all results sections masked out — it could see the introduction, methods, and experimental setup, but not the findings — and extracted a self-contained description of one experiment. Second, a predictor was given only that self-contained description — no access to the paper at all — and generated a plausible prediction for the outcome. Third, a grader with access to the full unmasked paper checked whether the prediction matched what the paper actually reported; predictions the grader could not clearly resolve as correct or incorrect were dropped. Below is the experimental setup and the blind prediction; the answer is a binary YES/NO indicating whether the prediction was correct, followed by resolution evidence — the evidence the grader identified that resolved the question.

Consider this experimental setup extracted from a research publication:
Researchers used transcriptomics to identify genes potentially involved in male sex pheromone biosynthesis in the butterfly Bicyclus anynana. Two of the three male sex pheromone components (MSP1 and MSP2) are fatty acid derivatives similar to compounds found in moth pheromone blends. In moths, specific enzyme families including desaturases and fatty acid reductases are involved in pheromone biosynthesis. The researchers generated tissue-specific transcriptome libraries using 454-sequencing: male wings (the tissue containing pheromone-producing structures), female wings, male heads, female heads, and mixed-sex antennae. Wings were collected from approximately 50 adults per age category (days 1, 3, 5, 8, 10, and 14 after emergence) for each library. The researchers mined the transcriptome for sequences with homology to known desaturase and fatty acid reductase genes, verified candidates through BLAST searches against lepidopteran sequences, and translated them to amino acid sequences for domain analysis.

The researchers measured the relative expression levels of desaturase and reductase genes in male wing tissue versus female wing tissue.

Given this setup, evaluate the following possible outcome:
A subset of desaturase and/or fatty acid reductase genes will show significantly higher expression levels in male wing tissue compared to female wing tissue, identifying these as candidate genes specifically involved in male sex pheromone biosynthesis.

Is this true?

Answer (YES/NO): YES